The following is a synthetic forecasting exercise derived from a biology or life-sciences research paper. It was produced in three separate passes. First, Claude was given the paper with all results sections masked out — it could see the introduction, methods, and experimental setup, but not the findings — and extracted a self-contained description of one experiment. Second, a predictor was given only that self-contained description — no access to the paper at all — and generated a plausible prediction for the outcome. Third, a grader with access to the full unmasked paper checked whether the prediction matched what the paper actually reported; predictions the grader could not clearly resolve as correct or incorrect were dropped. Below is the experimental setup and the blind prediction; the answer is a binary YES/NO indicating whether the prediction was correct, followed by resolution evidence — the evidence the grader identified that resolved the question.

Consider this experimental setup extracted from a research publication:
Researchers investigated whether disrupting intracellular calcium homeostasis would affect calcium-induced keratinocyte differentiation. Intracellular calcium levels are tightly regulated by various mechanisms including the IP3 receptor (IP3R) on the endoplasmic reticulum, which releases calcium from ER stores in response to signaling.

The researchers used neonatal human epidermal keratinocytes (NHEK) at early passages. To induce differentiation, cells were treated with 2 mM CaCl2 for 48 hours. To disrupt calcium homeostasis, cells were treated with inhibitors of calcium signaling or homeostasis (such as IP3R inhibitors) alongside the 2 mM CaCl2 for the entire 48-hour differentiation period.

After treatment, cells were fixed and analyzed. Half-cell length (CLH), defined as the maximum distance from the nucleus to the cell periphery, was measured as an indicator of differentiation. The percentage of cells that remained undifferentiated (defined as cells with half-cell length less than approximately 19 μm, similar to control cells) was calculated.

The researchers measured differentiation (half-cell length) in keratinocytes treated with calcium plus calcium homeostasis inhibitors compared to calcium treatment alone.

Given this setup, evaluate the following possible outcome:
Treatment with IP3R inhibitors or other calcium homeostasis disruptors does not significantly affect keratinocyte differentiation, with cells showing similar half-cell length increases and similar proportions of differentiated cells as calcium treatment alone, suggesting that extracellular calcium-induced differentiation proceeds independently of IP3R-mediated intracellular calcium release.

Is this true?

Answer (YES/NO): NO